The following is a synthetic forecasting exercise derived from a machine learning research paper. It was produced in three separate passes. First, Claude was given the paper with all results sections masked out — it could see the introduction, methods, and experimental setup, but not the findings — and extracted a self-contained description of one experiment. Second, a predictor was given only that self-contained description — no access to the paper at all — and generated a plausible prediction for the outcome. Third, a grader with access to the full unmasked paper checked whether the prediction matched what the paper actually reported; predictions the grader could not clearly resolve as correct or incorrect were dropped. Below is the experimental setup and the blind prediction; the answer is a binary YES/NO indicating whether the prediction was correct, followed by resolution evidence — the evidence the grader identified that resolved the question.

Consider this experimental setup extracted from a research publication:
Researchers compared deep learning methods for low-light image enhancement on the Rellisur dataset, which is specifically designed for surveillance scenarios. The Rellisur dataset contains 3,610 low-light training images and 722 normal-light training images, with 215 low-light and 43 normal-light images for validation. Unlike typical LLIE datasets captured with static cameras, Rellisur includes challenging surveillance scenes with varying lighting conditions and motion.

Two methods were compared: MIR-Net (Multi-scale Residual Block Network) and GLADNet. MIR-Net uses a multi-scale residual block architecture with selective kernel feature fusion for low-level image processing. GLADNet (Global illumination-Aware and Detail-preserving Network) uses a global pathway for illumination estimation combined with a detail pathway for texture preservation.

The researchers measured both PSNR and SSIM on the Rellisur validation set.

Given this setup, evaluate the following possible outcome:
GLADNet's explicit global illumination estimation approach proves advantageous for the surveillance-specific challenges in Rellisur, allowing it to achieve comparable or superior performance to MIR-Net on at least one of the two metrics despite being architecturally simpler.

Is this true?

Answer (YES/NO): NO